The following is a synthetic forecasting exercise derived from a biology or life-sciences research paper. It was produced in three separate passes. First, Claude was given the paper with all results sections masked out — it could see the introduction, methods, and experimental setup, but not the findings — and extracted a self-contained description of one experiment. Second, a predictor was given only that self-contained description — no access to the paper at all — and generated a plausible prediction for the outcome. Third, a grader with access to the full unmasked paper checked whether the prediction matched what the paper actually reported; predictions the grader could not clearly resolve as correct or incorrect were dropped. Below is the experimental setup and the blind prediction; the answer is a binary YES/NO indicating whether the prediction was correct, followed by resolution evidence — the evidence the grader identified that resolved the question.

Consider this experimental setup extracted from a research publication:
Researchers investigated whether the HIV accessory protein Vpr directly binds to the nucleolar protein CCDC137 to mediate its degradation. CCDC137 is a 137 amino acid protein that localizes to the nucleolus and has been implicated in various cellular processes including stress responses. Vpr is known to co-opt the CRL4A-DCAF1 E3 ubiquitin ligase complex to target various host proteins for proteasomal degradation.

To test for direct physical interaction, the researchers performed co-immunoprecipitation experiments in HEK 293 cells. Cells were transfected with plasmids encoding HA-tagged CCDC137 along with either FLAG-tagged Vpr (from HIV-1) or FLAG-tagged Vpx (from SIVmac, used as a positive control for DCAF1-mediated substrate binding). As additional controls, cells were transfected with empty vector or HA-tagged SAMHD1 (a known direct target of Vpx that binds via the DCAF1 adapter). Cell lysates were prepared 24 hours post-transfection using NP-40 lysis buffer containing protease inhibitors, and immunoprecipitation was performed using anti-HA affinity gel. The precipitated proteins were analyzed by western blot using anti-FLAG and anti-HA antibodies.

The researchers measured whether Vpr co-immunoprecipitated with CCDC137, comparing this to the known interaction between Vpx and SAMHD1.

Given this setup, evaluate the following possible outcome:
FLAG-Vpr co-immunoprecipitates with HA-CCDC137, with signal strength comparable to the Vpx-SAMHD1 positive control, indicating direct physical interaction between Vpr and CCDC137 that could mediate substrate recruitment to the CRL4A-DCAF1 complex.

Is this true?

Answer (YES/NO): NO